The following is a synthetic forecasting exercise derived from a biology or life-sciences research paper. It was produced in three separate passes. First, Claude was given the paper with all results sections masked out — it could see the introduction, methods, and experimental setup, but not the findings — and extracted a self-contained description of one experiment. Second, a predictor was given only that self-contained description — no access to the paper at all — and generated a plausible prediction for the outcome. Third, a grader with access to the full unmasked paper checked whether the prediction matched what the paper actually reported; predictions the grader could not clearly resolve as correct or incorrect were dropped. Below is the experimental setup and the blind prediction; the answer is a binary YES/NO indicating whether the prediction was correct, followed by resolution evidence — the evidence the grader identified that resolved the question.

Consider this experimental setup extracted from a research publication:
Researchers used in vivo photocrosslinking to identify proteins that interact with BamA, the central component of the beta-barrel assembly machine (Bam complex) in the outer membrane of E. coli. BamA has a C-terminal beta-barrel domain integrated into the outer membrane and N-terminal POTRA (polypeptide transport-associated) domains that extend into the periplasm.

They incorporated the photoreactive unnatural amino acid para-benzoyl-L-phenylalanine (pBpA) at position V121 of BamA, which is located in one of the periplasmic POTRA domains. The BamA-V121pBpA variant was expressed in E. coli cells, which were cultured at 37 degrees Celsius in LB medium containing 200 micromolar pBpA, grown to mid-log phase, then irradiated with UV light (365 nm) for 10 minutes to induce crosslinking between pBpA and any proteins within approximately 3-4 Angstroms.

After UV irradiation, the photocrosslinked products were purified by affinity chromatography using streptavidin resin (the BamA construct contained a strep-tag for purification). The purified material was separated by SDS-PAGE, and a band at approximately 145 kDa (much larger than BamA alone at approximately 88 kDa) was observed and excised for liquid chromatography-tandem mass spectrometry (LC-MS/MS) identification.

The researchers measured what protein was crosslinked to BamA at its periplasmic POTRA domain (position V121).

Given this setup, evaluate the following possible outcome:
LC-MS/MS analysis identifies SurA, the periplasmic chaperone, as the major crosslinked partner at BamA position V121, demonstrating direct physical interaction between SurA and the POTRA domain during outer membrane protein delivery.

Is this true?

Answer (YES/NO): NO